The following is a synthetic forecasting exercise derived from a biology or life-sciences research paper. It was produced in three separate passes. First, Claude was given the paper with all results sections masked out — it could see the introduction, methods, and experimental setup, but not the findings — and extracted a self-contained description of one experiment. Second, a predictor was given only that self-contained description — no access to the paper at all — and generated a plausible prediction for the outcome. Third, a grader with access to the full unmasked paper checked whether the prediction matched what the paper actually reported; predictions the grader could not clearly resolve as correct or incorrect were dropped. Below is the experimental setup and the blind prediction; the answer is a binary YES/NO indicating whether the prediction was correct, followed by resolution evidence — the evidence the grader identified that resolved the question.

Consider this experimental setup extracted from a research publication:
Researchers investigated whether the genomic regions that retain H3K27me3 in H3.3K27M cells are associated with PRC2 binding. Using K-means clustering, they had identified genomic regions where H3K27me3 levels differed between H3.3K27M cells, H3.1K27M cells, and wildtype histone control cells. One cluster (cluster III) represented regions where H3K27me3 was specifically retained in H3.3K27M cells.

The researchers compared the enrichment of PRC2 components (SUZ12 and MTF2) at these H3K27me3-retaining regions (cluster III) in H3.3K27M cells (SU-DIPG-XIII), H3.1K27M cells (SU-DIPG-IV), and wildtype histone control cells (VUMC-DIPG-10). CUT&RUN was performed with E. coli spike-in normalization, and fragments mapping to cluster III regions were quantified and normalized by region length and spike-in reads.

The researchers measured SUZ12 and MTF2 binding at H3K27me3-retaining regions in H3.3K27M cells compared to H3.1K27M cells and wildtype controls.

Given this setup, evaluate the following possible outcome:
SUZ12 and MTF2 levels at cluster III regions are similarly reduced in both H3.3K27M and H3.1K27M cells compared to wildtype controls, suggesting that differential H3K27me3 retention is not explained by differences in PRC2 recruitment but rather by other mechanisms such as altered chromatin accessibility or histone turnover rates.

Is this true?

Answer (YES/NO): NO